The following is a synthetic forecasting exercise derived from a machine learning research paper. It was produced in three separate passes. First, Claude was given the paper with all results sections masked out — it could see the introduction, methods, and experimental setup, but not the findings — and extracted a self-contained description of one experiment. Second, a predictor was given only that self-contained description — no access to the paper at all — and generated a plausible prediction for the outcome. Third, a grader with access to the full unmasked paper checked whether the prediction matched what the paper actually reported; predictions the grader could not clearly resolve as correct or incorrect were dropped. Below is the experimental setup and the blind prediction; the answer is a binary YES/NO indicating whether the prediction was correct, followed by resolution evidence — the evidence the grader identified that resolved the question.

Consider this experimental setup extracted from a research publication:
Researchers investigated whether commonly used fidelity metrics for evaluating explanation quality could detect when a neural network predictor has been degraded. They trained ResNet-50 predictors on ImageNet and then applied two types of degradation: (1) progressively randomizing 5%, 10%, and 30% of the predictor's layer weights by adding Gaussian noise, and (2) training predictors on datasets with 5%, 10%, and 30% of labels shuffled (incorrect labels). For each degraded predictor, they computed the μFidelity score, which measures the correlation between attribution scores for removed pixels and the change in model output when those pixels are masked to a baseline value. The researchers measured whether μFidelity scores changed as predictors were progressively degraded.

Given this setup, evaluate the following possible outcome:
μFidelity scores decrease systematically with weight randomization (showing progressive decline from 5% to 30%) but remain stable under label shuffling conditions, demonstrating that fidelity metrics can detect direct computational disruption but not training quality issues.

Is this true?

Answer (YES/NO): NO